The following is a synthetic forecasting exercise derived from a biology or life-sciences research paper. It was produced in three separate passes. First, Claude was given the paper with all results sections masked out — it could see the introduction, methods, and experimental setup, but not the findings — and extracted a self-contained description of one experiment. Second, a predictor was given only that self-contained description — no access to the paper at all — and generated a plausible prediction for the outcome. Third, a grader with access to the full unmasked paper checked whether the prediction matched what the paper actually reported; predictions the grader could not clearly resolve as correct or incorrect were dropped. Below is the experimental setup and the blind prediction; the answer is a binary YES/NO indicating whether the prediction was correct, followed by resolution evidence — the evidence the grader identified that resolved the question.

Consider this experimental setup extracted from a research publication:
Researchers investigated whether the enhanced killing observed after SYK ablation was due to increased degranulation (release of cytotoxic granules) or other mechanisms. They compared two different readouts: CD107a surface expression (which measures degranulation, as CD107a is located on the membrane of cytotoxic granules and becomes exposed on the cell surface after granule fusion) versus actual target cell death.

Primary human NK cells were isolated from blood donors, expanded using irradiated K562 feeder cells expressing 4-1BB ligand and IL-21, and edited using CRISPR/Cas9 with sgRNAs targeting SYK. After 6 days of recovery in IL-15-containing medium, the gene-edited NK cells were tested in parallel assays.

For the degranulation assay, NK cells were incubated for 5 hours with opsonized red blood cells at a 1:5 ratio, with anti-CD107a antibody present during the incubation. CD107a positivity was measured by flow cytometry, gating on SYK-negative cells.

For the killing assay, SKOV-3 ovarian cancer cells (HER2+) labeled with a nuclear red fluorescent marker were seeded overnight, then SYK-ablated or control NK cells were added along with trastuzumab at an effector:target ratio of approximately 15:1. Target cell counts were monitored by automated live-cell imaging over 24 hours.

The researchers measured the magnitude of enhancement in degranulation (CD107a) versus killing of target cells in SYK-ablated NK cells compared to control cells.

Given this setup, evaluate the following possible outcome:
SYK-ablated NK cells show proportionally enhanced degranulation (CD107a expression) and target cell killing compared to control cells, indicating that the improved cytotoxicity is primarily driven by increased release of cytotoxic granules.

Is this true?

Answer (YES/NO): NO